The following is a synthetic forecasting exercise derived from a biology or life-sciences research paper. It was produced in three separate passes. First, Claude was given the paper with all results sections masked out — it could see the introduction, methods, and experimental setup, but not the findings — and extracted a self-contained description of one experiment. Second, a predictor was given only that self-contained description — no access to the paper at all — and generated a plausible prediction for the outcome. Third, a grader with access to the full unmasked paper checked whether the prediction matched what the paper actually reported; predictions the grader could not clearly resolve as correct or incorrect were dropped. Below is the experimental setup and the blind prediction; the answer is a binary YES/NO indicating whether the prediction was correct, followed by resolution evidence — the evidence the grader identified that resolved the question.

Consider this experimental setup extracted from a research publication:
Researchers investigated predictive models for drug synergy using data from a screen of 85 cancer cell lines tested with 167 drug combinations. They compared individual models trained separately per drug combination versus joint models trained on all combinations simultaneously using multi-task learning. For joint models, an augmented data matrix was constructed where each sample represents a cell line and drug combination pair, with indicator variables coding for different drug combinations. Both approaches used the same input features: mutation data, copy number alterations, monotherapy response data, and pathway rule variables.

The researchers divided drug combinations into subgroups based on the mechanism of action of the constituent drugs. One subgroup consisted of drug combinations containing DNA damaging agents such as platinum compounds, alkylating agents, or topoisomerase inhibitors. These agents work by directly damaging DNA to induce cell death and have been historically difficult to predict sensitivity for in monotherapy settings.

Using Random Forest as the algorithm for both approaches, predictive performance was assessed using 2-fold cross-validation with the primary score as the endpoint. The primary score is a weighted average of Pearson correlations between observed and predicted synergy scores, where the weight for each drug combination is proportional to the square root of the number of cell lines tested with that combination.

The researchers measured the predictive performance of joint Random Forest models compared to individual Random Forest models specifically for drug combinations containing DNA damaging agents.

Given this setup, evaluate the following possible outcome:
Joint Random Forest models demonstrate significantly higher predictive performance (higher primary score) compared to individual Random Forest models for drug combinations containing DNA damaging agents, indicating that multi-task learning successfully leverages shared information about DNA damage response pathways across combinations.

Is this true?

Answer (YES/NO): NO